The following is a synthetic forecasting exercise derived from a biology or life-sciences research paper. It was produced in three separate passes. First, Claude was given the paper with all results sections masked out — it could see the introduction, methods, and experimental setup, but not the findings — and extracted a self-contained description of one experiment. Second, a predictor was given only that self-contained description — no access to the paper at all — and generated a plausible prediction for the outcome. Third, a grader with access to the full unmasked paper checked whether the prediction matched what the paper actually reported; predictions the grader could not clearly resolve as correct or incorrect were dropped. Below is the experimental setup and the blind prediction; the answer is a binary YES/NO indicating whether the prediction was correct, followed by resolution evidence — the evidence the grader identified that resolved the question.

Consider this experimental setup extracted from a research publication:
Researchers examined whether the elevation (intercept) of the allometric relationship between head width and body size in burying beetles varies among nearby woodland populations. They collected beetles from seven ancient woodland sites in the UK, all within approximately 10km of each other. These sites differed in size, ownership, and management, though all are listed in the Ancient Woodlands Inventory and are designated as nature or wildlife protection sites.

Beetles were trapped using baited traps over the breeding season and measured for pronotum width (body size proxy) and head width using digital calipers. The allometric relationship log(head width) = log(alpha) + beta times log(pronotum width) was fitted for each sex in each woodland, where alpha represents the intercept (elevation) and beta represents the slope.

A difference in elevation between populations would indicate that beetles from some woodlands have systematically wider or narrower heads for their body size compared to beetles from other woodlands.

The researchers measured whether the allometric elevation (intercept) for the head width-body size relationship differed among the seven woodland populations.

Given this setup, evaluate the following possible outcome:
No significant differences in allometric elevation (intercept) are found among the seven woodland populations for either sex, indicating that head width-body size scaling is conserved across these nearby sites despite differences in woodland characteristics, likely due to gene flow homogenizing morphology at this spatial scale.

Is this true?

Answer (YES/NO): NO